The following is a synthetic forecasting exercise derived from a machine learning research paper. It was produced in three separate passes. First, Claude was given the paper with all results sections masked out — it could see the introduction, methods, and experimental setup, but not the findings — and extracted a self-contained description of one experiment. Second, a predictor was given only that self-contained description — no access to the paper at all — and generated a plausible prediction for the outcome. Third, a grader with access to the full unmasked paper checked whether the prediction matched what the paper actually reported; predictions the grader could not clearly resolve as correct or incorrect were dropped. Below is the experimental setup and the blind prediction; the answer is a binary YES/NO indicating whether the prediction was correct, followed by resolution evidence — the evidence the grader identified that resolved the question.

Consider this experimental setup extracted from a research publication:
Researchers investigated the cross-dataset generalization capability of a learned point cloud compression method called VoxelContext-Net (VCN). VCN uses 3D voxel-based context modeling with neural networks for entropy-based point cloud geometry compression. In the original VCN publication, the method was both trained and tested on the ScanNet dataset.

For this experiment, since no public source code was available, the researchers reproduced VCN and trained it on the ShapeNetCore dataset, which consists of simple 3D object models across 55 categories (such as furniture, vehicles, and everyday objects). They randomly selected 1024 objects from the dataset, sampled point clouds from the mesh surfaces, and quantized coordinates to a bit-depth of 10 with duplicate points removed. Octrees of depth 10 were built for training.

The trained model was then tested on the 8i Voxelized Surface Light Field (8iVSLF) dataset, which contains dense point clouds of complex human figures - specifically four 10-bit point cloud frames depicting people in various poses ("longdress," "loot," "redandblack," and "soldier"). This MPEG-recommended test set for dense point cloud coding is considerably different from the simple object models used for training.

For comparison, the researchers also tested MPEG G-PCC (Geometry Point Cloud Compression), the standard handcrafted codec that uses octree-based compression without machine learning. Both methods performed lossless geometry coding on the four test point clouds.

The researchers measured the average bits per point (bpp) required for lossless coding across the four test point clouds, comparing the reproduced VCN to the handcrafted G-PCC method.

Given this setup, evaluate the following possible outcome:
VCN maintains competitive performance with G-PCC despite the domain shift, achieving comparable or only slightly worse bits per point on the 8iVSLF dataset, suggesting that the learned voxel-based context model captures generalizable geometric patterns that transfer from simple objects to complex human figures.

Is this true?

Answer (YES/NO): NO